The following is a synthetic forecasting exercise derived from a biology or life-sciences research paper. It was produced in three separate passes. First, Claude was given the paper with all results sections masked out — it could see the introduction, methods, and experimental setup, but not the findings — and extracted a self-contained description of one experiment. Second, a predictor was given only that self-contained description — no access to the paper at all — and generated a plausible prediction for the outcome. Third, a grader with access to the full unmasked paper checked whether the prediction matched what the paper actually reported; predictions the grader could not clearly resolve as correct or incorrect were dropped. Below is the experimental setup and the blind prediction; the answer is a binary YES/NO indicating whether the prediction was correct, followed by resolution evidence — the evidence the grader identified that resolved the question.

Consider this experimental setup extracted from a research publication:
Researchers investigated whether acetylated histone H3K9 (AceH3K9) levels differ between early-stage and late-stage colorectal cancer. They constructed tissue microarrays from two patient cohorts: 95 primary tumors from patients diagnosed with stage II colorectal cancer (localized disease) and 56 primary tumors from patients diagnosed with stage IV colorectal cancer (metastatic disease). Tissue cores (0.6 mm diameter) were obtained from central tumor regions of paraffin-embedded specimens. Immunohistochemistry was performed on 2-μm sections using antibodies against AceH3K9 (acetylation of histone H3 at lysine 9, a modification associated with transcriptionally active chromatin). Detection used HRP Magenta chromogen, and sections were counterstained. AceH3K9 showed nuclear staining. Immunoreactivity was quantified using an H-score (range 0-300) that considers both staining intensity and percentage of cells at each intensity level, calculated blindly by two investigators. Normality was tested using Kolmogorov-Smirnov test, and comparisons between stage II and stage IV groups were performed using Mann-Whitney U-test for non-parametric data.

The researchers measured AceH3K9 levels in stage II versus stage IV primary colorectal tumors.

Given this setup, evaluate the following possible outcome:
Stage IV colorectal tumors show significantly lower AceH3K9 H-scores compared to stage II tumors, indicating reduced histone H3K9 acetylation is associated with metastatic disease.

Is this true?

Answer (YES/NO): NO